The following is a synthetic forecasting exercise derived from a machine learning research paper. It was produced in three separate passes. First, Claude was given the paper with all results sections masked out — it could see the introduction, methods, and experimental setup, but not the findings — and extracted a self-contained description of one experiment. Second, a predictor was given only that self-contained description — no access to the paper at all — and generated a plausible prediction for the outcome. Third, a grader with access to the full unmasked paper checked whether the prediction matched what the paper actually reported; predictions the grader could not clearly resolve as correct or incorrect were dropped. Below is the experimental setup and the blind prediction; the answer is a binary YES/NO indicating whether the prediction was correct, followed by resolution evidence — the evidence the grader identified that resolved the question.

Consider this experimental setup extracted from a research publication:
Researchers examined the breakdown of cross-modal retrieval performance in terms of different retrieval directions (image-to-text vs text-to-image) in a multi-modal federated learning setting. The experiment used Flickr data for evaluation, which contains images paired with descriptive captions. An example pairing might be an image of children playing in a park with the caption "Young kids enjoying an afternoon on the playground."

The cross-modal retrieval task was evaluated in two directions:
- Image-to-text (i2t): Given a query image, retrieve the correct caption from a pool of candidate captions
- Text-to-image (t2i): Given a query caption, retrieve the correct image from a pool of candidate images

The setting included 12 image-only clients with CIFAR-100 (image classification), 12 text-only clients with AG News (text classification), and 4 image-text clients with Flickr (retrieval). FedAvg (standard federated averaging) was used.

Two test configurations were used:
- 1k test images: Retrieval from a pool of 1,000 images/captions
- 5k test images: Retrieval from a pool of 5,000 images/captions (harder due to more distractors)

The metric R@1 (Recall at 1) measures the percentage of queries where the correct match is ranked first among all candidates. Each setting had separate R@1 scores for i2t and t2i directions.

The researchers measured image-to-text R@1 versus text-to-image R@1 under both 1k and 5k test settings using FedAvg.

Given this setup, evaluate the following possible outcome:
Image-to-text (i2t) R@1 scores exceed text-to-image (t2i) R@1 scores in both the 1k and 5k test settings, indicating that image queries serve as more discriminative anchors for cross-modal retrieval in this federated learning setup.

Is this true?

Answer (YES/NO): YES